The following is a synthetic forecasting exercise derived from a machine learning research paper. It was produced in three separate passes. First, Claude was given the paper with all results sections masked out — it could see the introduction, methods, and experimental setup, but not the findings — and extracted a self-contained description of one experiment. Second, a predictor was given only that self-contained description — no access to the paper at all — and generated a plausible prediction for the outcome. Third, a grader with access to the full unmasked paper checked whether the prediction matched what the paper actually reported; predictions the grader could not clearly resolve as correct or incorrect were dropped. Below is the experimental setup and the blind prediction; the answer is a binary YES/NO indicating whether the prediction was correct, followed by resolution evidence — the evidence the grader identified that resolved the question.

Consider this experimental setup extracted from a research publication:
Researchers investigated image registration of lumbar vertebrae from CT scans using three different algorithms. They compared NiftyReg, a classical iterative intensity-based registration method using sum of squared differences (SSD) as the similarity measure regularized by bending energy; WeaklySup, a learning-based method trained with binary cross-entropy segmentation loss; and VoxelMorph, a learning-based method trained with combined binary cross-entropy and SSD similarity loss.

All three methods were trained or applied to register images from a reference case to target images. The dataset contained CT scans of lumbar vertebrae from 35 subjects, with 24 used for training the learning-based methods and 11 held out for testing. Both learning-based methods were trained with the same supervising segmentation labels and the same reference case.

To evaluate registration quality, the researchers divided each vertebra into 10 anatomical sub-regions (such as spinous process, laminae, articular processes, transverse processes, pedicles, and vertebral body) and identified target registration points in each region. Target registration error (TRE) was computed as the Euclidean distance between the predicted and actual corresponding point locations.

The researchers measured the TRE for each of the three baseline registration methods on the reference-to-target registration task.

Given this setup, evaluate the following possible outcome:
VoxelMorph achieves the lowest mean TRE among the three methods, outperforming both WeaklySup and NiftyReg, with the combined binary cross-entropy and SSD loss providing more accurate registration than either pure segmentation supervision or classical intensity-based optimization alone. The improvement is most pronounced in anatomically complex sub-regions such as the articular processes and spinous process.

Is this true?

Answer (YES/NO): NO